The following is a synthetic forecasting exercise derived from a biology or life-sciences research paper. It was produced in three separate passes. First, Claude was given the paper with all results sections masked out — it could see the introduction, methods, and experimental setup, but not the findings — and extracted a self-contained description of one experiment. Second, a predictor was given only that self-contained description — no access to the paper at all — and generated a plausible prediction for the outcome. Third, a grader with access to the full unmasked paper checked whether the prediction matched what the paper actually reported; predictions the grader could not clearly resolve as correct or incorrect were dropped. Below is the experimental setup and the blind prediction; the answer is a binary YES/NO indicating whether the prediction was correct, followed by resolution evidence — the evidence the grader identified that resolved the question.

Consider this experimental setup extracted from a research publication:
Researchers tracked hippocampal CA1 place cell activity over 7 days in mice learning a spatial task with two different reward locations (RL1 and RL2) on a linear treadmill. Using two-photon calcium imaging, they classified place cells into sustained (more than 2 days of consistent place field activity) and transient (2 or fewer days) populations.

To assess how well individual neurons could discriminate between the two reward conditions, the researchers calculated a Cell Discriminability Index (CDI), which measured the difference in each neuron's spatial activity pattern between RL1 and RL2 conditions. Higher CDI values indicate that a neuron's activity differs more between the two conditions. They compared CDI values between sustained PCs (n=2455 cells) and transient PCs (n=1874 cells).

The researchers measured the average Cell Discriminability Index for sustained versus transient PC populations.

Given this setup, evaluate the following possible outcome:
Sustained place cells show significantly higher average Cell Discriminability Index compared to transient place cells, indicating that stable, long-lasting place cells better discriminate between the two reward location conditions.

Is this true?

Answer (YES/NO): YES